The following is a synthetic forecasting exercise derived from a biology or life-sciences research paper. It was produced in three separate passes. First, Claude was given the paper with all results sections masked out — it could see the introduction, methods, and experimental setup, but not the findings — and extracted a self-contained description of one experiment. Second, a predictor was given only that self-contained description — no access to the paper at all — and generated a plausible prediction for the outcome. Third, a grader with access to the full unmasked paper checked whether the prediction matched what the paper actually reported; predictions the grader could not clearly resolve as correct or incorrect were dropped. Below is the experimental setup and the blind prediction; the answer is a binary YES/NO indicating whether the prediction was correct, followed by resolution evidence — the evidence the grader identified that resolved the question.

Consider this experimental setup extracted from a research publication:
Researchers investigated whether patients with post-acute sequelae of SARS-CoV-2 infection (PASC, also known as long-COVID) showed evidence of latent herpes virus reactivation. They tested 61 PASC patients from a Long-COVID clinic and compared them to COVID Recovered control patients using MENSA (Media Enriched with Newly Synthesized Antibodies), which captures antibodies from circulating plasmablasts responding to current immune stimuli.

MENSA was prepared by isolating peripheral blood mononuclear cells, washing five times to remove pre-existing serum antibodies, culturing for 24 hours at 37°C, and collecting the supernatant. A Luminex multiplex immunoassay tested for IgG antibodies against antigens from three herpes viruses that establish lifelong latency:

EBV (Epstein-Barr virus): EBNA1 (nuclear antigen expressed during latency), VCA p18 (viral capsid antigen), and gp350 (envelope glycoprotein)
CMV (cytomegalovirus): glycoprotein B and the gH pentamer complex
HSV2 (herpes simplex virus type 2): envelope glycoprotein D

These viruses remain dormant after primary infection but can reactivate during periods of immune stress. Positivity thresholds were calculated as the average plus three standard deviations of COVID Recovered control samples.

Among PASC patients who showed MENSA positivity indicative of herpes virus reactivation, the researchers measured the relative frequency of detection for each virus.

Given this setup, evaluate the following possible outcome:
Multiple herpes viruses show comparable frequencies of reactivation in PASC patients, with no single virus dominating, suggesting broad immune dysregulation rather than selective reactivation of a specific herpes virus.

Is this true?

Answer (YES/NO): NO